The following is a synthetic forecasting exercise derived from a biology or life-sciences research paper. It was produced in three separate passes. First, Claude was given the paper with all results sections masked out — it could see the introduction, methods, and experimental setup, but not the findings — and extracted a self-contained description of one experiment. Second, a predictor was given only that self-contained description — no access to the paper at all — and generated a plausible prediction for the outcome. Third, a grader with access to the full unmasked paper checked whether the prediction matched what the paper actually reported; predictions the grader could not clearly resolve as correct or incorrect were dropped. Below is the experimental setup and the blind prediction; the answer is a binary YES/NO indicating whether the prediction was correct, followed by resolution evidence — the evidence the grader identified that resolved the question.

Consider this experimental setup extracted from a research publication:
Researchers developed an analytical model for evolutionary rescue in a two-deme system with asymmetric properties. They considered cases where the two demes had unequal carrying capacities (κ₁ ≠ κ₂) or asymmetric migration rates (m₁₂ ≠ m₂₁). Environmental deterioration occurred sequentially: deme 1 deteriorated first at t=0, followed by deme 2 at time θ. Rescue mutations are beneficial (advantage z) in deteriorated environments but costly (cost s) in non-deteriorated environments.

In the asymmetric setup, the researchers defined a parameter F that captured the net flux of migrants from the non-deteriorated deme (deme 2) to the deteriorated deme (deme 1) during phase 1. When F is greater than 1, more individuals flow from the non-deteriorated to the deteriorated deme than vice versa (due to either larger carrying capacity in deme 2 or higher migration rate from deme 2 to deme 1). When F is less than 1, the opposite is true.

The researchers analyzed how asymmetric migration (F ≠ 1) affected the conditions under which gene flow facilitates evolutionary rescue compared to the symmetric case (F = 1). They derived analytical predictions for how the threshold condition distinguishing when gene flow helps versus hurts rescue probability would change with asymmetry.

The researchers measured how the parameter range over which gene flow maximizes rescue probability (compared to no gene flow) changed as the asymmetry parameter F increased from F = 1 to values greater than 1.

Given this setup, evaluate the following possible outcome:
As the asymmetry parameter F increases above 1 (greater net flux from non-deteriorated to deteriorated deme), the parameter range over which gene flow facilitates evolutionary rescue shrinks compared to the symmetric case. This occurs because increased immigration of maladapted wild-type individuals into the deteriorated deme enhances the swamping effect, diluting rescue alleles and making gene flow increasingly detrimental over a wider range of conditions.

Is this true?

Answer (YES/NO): NO